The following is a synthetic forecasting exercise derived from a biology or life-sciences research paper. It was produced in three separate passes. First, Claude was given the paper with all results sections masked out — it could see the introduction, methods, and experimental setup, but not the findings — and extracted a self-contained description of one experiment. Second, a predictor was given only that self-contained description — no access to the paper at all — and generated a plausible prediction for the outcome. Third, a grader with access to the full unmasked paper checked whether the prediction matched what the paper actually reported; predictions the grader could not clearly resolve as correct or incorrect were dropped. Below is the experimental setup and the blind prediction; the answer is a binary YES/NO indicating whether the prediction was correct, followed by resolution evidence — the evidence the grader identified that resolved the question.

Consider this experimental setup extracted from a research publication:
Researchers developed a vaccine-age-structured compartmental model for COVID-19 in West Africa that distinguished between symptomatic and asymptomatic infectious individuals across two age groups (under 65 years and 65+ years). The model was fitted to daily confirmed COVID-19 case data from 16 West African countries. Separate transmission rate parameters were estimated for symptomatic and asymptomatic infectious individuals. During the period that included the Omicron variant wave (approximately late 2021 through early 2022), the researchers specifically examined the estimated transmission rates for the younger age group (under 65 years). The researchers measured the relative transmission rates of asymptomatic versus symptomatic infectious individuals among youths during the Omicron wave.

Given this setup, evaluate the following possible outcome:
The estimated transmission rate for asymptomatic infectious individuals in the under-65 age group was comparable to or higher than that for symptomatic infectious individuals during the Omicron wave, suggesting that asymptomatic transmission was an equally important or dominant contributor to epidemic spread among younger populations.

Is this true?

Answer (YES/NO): YES